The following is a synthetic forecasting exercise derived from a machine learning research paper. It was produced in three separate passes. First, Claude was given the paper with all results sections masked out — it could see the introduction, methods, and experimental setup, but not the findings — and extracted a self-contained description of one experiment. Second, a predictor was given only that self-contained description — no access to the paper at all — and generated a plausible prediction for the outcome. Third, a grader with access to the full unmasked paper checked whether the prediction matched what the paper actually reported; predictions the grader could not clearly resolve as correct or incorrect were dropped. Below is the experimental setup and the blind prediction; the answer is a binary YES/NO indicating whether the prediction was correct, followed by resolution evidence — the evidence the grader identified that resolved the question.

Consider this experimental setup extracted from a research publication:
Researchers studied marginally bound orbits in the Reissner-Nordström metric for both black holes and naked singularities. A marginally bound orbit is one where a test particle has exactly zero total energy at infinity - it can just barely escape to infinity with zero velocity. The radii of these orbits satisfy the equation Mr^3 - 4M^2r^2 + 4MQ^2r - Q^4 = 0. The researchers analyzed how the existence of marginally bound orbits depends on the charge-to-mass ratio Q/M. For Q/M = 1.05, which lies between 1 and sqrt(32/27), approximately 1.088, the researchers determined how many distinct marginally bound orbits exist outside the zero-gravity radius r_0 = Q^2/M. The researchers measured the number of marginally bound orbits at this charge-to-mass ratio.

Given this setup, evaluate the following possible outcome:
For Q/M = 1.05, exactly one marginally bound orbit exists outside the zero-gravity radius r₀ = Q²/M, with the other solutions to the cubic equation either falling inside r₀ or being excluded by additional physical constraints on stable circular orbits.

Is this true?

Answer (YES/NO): NO